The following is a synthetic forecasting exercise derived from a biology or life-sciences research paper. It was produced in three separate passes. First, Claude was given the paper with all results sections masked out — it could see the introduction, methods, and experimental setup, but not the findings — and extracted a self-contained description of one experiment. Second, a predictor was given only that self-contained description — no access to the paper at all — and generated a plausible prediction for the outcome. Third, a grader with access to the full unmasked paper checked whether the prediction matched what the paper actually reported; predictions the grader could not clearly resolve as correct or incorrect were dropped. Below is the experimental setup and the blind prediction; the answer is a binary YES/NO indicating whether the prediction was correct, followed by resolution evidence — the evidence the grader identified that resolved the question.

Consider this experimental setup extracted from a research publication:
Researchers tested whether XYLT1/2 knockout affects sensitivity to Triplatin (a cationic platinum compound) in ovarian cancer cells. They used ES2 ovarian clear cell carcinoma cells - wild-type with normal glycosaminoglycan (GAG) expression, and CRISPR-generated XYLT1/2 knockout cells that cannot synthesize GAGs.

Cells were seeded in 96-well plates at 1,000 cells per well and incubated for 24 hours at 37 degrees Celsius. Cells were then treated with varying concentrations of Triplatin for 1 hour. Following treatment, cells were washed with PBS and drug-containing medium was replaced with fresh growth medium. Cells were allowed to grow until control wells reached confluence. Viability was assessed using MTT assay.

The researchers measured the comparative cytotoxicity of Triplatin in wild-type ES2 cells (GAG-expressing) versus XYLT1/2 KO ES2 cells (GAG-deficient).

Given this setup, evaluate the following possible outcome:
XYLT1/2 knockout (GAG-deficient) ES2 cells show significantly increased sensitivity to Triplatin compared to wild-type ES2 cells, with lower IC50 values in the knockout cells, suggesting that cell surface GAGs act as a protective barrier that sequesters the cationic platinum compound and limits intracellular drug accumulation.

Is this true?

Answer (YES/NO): NO